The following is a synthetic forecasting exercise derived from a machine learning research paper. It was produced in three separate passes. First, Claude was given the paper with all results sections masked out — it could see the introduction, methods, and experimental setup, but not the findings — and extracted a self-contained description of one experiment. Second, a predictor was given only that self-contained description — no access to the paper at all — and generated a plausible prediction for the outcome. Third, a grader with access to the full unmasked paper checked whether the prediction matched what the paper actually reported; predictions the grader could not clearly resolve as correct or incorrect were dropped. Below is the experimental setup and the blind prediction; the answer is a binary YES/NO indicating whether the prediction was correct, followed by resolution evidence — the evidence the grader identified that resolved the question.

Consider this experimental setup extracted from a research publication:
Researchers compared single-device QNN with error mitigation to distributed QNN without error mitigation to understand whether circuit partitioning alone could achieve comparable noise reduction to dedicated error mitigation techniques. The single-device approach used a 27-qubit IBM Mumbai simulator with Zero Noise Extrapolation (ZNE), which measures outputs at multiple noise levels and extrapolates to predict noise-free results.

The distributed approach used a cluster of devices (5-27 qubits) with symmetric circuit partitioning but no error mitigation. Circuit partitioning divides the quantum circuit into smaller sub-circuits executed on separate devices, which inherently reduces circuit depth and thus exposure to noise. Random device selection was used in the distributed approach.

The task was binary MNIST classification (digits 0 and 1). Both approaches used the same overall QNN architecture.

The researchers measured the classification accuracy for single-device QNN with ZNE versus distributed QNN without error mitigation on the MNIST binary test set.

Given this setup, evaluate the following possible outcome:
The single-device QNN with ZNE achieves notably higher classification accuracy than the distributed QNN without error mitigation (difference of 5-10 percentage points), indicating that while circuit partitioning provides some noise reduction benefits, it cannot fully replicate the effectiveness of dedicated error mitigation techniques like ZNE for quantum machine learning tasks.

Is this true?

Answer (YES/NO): NO